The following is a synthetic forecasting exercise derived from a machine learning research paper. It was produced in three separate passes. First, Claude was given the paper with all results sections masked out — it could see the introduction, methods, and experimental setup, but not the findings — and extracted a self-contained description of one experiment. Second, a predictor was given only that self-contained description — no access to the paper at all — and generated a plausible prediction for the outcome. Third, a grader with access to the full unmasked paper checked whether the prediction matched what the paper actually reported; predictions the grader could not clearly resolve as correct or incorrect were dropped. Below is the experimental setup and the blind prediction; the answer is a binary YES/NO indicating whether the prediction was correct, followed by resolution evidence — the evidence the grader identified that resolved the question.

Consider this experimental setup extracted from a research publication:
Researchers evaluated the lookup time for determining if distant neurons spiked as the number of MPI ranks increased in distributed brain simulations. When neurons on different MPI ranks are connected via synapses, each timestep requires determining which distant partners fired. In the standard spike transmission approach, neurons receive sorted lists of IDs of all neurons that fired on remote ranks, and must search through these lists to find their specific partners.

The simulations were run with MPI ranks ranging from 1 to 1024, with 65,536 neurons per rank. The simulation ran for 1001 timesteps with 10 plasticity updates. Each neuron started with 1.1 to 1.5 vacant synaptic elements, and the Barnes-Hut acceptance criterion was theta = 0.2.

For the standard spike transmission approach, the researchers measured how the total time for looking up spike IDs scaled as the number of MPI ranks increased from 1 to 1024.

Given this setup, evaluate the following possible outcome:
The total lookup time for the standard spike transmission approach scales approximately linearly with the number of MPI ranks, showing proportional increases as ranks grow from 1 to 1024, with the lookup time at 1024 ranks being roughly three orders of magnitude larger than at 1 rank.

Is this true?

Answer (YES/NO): NO